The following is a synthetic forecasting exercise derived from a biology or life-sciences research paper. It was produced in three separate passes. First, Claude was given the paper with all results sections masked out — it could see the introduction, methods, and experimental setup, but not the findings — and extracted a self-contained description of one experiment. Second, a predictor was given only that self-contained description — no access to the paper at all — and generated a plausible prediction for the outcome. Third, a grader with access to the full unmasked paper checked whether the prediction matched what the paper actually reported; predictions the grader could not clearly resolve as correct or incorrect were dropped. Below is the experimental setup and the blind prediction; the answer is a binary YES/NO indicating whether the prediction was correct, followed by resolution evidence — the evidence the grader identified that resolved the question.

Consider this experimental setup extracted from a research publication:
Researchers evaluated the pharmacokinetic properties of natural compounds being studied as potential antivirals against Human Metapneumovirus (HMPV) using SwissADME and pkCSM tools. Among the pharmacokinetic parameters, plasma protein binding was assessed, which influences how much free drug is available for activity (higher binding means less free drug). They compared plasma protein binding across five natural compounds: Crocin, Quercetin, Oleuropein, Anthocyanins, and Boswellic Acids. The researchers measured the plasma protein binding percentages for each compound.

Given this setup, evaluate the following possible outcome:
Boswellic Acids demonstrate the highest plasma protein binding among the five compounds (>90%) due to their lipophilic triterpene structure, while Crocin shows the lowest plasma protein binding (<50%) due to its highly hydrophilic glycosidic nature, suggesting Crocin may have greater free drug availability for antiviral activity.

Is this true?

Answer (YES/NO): NO